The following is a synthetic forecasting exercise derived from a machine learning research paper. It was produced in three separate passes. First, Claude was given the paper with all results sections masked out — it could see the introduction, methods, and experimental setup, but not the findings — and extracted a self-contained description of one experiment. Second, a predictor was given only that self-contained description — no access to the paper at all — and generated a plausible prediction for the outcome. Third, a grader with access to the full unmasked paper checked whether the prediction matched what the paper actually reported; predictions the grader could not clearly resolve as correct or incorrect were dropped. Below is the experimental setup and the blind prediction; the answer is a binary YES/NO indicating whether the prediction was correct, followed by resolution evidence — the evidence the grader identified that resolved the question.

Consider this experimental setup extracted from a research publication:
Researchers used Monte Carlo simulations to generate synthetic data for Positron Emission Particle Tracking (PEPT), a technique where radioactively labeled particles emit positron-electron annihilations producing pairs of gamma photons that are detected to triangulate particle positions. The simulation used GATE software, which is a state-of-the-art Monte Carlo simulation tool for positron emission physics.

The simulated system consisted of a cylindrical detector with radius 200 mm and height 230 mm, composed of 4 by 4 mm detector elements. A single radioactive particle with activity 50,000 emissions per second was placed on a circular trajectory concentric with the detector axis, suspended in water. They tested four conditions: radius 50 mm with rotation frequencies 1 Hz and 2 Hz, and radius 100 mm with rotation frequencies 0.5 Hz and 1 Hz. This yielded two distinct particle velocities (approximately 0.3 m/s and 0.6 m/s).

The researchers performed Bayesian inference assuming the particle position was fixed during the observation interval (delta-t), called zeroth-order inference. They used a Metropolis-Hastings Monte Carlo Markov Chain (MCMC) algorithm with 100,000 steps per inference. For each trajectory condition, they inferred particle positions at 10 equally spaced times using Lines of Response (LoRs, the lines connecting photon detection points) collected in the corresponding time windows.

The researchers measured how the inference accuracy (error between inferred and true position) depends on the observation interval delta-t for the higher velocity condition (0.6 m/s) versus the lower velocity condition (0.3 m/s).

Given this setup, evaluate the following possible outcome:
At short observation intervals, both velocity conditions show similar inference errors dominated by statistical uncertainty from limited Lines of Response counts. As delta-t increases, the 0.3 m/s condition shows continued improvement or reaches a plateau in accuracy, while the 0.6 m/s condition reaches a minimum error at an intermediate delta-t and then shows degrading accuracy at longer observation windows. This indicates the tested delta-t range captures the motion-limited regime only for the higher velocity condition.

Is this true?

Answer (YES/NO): NO